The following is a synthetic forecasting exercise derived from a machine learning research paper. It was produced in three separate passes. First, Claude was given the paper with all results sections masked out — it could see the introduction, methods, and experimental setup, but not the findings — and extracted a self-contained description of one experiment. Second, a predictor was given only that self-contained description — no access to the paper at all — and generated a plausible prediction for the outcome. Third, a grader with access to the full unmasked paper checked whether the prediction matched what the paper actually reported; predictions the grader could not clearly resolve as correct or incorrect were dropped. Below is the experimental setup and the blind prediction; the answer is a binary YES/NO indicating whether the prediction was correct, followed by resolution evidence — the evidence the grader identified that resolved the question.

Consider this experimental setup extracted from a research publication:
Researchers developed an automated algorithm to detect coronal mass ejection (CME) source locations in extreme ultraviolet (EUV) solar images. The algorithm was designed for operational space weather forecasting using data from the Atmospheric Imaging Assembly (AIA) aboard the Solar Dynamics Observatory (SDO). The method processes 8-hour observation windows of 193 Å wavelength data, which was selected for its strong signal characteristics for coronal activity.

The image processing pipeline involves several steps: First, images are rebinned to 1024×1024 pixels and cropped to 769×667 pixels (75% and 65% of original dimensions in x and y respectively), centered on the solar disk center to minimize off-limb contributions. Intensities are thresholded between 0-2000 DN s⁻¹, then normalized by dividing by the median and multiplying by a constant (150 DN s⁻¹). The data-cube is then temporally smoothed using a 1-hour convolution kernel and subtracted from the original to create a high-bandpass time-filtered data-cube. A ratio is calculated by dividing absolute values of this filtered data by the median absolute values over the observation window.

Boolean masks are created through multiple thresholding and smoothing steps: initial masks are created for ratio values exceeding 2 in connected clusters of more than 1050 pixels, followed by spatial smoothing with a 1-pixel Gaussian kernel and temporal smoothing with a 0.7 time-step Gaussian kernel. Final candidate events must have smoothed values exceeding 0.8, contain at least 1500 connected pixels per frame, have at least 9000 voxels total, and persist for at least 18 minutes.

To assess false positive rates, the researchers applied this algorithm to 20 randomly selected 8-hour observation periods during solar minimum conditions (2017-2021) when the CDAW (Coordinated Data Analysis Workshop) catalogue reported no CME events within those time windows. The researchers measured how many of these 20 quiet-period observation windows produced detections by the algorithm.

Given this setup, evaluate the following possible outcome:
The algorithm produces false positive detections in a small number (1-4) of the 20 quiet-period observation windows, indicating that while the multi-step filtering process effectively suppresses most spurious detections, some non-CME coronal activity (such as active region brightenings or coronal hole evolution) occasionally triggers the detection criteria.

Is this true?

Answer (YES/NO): YES